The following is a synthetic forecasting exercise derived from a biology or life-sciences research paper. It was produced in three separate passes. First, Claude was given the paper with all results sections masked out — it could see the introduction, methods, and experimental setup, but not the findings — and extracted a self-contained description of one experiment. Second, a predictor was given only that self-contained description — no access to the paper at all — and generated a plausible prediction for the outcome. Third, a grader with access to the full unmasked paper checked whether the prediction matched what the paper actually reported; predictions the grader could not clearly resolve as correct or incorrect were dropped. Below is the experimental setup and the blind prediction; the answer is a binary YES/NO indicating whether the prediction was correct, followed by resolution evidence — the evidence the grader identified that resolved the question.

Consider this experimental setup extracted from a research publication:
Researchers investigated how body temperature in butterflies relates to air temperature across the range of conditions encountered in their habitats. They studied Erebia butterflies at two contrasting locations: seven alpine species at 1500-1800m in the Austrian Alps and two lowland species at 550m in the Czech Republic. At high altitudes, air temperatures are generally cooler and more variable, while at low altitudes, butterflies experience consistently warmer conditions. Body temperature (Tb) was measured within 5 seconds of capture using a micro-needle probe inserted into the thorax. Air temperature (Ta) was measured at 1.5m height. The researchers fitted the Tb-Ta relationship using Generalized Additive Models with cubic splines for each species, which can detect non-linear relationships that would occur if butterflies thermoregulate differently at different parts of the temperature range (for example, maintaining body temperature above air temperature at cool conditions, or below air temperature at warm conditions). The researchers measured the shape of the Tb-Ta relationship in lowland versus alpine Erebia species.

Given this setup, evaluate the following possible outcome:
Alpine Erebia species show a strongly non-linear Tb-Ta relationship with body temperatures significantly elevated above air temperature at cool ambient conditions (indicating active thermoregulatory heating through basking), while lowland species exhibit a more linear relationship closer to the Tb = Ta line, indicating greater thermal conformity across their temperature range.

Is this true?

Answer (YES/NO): NO